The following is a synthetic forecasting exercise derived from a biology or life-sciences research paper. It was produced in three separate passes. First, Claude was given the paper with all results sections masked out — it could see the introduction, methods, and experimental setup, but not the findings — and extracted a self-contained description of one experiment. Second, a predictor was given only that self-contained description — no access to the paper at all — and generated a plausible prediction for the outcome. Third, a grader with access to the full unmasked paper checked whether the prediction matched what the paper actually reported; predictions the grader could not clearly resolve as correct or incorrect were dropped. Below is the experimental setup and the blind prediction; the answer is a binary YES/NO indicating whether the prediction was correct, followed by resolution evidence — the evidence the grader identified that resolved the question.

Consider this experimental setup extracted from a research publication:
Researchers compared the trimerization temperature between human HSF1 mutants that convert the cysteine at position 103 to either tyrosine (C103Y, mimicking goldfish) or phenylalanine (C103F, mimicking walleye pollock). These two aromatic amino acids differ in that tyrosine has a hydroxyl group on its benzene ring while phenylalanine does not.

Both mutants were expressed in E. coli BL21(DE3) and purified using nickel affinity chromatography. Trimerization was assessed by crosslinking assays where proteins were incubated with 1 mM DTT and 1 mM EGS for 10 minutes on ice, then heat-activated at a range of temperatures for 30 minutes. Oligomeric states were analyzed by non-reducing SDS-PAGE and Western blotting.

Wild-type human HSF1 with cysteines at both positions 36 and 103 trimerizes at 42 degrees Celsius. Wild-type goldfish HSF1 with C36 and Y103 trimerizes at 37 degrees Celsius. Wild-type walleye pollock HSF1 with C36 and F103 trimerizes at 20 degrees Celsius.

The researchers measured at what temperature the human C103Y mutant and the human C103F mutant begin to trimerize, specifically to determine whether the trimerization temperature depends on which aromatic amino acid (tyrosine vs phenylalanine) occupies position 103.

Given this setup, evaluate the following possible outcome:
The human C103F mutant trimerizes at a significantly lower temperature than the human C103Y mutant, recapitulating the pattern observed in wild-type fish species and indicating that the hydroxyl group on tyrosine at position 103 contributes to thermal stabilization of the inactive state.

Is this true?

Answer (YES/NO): YES